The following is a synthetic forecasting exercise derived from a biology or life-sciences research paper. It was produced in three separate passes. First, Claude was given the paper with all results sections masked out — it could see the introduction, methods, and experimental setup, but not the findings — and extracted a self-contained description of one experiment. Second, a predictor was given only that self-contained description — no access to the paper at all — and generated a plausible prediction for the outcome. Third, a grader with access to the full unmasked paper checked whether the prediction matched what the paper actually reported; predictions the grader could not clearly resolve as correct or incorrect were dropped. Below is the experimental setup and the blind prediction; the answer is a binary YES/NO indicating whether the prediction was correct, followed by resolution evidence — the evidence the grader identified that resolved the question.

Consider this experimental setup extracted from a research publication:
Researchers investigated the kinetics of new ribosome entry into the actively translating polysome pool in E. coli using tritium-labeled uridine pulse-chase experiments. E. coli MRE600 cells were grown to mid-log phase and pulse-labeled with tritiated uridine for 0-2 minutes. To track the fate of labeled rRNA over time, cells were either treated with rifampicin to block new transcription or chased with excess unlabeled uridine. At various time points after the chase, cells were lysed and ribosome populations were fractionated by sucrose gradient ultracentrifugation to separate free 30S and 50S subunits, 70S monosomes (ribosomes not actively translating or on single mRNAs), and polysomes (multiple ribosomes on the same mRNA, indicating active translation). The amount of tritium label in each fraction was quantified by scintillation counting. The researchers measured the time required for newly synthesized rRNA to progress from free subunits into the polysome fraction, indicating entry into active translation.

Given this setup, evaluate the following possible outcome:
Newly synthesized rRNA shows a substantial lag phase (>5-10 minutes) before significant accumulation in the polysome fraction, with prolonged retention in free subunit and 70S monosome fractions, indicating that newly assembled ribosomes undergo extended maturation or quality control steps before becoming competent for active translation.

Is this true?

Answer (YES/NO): YES